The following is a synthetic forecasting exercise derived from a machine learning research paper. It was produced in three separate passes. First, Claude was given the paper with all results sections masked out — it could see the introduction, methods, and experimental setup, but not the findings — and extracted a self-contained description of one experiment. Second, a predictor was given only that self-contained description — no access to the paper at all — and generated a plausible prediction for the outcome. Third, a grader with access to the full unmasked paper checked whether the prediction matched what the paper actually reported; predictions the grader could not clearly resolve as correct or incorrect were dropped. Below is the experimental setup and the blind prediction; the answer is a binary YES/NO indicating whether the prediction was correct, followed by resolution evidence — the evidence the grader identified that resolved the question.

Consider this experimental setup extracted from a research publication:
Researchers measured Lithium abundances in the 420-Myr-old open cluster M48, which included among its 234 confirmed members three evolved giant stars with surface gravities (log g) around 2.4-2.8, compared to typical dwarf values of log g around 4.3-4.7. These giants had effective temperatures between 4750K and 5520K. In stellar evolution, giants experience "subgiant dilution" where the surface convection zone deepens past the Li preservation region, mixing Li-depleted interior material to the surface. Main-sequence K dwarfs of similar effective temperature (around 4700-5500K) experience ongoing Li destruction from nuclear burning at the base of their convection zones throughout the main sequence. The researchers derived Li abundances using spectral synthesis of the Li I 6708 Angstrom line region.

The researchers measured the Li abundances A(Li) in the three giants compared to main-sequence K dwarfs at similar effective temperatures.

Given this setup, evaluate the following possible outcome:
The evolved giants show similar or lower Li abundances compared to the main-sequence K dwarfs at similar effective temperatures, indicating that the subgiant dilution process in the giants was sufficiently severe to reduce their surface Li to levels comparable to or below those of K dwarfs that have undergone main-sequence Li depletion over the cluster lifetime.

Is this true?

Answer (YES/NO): NO